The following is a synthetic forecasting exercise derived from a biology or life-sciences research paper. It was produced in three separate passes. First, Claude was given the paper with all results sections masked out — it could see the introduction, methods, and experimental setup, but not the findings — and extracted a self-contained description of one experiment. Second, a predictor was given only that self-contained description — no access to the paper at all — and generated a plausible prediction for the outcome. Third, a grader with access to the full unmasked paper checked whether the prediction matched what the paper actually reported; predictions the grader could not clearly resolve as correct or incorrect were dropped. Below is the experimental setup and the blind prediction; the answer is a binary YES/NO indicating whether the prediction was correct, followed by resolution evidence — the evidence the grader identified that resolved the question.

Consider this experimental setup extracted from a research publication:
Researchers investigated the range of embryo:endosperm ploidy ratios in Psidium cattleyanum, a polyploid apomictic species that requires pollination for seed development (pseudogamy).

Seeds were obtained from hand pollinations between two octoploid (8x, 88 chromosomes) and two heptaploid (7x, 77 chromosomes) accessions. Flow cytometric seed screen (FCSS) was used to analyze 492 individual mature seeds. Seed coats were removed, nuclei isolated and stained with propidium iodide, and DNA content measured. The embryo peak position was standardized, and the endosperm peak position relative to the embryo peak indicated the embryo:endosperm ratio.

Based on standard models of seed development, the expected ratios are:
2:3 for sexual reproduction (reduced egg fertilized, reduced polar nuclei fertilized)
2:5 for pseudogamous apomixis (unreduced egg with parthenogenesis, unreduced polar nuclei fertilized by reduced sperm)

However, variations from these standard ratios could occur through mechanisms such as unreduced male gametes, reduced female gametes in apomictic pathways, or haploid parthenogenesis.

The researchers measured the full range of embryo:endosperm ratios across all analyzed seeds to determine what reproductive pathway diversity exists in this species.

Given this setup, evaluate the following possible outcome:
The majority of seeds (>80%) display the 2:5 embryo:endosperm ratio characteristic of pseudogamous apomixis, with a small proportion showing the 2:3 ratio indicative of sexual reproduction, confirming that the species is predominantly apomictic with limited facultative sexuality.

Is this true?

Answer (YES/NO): NO